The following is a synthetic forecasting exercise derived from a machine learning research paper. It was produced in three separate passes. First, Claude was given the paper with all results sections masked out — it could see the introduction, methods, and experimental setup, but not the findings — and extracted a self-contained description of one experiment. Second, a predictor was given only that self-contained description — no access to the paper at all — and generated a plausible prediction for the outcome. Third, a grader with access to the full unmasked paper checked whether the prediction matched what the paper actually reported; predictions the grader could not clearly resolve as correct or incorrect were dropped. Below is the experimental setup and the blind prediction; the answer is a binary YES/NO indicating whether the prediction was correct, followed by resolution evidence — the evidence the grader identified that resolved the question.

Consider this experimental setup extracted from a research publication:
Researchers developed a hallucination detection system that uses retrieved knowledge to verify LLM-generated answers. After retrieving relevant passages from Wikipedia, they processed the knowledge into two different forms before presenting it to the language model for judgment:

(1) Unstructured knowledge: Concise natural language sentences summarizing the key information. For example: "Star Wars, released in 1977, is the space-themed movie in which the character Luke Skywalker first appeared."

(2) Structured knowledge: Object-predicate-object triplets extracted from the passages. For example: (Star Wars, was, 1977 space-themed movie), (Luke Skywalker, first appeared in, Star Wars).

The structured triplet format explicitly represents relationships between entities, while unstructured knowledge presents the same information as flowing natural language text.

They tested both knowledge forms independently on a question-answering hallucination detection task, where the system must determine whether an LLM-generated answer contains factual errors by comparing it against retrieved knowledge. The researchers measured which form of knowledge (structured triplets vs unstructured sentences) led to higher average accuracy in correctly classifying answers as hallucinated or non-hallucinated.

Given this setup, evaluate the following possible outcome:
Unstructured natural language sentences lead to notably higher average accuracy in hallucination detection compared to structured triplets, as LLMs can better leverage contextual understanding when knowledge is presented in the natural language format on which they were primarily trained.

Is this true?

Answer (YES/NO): NO